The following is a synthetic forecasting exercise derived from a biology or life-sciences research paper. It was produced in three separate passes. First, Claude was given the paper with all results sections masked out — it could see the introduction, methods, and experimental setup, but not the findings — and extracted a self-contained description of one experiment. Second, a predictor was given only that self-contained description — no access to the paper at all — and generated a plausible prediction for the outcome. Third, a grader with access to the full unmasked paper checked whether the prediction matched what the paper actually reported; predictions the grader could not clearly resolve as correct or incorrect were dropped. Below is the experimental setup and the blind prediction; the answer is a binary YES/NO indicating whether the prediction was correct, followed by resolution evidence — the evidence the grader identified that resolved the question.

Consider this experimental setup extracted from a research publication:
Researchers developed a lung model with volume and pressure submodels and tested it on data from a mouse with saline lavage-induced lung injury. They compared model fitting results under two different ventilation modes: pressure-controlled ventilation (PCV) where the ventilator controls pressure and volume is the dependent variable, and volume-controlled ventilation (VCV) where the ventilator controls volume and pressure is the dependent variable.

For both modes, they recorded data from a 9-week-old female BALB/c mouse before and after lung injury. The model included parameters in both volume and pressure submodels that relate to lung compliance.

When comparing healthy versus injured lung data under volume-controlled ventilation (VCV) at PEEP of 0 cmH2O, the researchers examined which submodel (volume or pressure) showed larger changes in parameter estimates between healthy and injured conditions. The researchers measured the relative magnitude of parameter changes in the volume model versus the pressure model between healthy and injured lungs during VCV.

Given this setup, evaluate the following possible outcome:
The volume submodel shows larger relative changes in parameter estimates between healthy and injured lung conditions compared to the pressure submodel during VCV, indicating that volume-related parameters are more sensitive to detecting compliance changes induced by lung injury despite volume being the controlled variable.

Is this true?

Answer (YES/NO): NO